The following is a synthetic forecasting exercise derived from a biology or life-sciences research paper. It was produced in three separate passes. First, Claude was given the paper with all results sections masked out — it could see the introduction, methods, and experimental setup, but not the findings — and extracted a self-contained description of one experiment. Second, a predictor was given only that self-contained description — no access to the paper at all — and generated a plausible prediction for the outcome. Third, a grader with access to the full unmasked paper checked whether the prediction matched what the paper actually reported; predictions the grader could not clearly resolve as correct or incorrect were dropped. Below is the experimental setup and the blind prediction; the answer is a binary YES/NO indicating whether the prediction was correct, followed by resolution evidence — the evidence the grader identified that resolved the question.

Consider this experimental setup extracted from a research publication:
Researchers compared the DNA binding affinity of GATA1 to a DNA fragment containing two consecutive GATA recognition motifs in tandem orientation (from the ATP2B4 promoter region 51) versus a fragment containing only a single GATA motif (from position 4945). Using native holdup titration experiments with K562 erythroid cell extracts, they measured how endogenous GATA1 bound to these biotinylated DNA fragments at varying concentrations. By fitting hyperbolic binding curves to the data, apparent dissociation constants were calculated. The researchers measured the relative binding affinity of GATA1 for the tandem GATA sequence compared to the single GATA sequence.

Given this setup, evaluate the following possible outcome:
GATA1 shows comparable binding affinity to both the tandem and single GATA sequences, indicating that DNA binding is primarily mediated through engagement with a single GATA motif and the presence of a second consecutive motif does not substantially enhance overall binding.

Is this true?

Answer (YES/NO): NO